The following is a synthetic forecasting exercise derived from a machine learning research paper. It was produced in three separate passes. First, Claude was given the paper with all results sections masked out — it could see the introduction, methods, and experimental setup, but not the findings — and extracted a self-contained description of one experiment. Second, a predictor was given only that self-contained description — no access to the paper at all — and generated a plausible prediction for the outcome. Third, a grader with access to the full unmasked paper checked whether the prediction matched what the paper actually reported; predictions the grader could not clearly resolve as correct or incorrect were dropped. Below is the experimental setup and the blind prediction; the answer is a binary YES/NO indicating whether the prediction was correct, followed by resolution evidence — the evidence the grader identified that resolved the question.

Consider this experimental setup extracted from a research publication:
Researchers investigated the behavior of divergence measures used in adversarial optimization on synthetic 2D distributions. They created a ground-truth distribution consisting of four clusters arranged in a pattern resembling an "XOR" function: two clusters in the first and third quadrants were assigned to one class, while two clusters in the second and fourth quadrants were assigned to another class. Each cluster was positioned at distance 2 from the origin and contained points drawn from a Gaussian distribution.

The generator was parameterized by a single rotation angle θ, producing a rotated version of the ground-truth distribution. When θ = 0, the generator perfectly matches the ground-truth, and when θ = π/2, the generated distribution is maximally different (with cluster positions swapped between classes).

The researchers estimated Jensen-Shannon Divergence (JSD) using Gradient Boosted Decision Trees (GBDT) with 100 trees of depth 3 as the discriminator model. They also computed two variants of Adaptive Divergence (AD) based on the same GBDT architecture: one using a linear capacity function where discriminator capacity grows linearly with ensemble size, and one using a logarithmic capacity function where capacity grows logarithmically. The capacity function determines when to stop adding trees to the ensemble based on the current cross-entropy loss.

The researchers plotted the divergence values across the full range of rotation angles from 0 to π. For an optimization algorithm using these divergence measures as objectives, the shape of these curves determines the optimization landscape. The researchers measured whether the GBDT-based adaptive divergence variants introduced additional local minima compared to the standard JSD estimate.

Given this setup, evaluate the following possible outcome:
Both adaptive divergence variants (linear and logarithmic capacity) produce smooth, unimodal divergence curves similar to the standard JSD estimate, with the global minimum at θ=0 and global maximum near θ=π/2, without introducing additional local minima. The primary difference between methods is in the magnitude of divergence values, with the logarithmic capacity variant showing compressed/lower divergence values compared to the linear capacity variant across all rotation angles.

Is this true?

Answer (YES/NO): NO